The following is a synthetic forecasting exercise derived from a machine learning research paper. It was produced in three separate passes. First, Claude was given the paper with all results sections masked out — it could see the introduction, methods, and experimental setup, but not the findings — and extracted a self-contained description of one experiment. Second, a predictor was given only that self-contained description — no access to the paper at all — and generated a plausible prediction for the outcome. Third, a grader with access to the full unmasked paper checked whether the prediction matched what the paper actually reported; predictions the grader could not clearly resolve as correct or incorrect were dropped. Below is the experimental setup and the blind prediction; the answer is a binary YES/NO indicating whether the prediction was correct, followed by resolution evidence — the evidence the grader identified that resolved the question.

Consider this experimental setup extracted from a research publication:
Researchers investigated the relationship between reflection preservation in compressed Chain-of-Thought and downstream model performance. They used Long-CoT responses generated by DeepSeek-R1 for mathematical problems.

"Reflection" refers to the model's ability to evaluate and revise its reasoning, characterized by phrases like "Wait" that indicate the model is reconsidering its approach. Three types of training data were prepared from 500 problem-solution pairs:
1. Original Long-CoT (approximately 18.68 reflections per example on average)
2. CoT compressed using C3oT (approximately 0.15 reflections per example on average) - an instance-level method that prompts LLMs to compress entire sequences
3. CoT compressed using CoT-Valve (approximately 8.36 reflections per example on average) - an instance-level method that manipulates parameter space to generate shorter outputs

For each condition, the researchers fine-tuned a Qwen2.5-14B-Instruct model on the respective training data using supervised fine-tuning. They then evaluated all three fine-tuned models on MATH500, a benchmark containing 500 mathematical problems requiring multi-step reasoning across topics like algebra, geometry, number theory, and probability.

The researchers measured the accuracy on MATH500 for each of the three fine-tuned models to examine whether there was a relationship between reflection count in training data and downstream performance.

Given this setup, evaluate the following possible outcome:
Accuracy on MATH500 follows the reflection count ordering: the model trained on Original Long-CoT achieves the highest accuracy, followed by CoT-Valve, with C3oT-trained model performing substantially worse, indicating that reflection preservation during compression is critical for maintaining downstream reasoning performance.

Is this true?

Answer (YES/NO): YES